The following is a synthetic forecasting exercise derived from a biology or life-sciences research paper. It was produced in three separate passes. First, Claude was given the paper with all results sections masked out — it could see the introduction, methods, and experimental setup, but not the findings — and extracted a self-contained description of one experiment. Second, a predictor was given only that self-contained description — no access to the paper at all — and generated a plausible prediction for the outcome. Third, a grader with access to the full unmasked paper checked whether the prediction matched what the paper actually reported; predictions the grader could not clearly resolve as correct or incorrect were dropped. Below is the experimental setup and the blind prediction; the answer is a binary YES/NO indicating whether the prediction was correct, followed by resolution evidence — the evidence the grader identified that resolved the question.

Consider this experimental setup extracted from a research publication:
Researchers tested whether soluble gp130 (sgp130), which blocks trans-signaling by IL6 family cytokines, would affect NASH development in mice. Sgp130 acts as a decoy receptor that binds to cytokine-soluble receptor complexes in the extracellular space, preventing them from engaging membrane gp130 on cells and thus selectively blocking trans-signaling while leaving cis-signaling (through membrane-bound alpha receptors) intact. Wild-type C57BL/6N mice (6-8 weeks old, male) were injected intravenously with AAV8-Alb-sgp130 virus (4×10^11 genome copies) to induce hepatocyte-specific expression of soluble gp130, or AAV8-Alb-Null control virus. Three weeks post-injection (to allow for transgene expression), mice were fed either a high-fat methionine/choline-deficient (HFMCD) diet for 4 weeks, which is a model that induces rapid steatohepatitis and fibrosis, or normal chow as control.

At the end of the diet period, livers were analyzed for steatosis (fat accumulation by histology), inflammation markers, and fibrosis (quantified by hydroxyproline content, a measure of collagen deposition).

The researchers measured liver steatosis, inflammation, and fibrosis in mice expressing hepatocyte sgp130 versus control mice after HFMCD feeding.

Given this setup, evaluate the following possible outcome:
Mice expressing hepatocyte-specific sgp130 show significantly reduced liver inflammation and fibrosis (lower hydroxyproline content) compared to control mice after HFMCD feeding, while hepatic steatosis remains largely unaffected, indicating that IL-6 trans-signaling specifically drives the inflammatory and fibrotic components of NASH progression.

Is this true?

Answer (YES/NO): NO